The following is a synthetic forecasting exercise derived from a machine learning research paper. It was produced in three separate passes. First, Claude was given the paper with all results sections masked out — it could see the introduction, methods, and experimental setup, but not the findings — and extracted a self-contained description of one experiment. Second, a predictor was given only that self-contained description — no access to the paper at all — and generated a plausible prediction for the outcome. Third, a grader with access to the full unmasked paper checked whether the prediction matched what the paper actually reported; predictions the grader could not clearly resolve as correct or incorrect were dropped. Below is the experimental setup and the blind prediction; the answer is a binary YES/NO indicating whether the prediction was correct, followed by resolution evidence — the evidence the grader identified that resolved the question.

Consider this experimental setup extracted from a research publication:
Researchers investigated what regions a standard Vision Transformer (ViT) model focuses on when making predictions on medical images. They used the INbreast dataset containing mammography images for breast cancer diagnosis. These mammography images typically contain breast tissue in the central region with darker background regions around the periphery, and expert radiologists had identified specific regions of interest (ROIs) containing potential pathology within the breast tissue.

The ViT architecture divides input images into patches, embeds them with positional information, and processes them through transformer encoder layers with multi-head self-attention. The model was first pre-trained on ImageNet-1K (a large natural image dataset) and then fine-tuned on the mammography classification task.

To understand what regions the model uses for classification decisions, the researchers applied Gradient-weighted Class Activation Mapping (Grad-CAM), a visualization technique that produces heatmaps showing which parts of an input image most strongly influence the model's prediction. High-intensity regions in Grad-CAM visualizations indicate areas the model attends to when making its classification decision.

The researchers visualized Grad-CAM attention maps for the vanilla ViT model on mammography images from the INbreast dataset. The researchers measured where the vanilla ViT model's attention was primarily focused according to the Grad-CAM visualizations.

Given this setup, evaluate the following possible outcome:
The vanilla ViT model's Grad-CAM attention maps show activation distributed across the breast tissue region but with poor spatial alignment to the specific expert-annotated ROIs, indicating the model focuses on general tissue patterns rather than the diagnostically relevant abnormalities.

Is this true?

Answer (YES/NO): NO